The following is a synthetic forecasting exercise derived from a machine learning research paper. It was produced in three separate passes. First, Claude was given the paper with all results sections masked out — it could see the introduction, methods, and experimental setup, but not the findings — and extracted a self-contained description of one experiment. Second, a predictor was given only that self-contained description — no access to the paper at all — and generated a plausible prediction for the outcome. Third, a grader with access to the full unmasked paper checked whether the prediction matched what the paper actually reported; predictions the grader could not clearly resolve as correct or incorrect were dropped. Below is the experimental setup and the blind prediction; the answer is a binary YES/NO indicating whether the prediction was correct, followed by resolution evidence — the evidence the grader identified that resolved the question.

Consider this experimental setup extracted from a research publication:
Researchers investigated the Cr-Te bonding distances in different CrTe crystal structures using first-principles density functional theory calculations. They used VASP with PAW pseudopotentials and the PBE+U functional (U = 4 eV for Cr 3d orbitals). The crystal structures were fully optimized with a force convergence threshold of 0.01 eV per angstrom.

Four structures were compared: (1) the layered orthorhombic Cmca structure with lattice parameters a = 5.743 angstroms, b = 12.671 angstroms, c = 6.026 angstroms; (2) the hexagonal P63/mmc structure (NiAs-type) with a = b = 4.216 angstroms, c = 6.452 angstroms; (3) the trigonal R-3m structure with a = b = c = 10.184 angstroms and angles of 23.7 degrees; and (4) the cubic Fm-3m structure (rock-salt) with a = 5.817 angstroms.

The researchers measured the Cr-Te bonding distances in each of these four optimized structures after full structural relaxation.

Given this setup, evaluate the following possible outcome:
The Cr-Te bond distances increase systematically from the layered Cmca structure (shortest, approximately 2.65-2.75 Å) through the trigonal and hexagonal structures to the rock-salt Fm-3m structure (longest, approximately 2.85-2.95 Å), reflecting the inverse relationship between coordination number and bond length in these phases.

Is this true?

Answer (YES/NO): NO